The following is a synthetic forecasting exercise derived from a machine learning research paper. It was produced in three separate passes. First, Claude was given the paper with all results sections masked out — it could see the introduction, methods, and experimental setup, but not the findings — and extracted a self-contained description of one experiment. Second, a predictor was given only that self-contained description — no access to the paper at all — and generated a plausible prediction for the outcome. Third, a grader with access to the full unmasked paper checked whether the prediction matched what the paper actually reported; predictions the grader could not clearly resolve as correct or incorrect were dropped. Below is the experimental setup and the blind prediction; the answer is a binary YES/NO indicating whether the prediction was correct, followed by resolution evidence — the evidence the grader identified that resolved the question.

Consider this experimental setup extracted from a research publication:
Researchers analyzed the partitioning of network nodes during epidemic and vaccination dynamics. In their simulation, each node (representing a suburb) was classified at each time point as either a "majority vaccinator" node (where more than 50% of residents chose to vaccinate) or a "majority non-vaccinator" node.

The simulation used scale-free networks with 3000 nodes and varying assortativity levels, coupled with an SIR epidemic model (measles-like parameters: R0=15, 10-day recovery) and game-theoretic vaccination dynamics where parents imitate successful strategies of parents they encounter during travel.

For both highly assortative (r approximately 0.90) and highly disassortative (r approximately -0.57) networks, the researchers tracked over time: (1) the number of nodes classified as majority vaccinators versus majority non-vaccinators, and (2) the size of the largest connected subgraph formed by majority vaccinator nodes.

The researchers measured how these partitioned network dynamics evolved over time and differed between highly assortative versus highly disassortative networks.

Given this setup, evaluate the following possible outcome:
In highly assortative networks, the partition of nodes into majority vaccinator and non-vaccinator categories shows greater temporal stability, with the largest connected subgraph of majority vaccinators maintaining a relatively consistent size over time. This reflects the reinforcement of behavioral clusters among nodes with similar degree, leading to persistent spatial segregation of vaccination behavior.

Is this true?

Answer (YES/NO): YES